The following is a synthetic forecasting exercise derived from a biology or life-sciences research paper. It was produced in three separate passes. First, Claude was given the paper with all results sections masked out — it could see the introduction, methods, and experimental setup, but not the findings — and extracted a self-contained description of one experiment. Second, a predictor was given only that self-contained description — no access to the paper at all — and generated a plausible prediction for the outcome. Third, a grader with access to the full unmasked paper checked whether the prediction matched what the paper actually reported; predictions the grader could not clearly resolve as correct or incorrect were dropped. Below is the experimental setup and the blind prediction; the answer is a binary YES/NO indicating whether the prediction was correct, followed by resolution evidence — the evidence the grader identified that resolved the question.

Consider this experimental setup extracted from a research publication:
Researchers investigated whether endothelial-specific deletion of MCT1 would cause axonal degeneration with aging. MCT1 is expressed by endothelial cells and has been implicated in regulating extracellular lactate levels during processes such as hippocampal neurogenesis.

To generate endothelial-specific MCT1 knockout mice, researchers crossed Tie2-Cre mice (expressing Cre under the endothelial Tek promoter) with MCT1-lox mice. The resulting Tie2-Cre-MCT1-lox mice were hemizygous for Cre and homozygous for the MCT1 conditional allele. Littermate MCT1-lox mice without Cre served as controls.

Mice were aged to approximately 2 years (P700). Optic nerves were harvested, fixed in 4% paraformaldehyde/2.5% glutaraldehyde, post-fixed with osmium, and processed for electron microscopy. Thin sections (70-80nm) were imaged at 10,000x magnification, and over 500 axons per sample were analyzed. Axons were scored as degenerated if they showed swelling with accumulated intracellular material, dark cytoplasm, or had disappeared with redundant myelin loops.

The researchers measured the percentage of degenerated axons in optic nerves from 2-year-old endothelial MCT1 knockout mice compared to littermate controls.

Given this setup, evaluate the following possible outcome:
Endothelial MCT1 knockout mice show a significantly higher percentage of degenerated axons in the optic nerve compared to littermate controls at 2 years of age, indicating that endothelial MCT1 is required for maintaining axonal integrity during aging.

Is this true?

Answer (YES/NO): NO